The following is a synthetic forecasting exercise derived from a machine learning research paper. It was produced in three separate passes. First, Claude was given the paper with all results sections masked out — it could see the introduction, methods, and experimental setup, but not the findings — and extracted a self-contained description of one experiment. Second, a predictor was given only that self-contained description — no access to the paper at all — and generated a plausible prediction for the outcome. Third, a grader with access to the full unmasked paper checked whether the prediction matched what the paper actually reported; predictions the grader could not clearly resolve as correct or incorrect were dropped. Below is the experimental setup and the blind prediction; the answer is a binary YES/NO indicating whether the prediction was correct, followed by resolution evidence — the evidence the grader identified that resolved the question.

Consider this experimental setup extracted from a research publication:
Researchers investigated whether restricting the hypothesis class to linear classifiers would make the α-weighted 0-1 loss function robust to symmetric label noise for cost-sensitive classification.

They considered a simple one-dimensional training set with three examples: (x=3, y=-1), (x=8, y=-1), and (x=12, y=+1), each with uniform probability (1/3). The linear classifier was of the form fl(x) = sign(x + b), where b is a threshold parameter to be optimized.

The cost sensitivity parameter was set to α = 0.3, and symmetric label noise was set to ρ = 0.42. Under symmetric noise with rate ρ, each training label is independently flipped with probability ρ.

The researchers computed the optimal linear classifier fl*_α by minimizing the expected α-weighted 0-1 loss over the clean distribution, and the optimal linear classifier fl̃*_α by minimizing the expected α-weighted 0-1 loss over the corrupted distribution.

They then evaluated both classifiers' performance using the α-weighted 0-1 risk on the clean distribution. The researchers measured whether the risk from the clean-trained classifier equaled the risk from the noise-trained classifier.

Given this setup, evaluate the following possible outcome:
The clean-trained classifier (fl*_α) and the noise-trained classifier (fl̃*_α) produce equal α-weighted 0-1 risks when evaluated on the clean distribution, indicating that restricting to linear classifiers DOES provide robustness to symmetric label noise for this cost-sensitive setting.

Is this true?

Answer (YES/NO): NO